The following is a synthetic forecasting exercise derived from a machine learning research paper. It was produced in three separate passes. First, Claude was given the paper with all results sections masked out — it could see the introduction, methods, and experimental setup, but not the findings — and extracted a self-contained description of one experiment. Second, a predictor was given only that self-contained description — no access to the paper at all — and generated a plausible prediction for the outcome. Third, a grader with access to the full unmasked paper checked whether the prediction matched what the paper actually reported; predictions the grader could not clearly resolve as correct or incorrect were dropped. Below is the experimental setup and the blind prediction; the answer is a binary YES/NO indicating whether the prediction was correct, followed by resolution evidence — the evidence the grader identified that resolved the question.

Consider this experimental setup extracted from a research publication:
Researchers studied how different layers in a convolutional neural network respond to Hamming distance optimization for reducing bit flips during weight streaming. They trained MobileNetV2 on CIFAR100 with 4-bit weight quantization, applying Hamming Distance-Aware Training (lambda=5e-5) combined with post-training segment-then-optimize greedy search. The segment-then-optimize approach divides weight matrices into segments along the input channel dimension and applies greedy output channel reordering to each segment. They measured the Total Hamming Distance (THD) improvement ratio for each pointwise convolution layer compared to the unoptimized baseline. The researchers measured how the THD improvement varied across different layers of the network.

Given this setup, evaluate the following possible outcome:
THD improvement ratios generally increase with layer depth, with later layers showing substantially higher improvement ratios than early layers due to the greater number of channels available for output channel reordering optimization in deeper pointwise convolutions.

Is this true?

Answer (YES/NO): NO